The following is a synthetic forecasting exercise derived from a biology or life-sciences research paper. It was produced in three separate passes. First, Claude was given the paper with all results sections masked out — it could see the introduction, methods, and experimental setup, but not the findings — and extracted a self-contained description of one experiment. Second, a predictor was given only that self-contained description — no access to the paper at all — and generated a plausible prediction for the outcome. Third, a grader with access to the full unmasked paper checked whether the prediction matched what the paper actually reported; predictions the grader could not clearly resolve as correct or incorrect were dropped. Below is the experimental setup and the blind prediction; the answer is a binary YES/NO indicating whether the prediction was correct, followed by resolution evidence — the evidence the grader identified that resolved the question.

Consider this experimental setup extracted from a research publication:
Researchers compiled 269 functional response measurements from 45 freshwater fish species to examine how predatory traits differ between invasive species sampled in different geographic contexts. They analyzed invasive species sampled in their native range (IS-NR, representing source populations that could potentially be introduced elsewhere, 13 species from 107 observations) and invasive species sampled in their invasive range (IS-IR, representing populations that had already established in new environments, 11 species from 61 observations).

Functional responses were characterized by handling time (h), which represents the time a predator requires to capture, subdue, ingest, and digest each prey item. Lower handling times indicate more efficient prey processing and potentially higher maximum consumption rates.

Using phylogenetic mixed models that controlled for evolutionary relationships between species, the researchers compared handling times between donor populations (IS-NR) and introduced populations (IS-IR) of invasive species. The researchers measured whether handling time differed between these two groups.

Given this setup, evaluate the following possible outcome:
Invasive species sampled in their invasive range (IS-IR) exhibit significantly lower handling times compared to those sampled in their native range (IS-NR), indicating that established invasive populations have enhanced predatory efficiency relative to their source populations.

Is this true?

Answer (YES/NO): NO